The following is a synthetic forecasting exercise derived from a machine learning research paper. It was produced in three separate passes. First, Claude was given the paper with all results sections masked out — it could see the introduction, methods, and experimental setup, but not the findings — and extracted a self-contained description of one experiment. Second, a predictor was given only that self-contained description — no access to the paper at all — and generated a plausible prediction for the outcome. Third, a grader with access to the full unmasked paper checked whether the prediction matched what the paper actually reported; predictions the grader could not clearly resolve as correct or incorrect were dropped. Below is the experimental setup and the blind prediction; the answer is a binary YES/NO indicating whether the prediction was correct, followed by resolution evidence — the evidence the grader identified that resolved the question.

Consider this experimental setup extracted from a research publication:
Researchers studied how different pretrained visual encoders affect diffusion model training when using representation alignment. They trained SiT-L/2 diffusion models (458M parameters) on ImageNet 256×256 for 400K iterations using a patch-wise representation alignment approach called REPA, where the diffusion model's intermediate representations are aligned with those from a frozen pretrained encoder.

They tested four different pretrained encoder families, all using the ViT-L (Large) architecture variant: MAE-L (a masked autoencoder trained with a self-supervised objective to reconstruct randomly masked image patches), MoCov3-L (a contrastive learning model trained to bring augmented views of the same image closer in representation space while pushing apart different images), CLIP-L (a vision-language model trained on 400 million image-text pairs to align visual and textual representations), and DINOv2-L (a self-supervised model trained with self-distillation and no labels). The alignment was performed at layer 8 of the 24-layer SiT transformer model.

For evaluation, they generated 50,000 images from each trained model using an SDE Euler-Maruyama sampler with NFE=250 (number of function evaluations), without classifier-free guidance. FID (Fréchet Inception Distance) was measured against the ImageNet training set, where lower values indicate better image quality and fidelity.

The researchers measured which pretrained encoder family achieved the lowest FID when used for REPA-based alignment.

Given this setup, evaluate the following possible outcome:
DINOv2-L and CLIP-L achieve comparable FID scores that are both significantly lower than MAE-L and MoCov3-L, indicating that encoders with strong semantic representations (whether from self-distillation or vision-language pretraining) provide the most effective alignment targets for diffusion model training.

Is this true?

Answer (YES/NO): NO